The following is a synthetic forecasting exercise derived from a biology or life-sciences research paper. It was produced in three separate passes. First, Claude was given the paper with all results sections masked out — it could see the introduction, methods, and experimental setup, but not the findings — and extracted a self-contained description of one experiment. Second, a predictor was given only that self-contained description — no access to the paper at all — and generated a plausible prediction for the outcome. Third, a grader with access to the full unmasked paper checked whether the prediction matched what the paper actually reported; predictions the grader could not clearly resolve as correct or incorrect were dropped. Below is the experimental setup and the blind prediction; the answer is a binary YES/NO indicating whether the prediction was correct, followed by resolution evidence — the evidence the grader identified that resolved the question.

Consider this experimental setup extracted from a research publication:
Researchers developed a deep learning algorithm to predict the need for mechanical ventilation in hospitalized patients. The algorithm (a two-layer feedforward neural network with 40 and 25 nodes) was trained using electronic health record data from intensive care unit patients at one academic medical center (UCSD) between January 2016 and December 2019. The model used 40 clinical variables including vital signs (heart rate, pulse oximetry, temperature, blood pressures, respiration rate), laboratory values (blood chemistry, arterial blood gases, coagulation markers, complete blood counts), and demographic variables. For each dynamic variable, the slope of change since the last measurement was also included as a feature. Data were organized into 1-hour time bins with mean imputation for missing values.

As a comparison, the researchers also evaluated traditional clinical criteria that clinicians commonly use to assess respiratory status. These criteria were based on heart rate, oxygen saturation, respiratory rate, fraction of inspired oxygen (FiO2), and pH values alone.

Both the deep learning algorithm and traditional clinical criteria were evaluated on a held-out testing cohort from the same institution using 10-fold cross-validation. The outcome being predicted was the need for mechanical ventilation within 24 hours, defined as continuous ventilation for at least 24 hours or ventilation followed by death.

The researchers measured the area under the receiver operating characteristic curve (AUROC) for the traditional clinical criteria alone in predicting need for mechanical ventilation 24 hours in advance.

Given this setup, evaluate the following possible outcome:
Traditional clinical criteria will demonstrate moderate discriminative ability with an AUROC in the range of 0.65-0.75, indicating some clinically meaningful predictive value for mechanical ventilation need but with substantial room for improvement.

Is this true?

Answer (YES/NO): NO